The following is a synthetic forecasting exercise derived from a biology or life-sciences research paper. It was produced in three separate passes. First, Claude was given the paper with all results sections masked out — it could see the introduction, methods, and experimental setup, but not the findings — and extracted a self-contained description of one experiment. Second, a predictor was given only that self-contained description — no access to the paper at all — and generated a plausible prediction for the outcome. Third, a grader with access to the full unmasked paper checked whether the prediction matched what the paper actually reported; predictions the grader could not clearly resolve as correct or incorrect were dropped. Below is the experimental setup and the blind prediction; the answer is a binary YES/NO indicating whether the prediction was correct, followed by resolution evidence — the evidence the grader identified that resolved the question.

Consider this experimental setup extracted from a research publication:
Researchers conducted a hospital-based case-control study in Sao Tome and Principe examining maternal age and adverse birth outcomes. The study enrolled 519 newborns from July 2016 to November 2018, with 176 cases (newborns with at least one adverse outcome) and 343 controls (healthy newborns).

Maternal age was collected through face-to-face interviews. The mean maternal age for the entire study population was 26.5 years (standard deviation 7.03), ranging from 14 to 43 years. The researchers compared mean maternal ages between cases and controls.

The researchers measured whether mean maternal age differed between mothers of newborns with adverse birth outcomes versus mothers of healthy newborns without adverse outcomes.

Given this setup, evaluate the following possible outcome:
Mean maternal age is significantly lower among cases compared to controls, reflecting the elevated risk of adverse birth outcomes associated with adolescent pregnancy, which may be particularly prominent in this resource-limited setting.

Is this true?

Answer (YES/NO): NO